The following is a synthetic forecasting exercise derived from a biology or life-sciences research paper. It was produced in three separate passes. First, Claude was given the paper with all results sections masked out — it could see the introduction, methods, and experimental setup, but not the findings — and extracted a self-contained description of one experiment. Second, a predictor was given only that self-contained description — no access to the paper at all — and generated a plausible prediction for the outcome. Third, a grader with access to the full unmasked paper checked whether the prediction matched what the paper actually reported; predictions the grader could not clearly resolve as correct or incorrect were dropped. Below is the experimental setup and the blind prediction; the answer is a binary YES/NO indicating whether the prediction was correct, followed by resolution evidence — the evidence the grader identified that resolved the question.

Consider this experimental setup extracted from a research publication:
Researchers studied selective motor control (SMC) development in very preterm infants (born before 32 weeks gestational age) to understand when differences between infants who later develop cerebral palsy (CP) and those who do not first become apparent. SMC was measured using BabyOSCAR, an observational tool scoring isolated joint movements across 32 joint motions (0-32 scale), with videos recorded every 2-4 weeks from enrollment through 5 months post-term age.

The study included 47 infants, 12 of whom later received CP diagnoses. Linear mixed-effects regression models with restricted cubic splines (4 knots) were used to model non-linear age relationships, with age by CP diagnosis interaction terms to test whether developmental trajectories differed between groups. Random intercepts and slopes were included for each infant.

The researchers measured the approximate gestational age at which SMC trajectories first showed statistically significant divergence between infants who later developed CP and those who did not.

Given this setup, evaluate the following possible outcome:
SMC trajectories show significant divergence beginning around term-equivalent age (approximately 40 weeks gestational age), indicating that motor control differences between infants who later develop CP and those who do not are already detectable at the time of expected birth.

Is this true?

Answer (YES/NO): NO